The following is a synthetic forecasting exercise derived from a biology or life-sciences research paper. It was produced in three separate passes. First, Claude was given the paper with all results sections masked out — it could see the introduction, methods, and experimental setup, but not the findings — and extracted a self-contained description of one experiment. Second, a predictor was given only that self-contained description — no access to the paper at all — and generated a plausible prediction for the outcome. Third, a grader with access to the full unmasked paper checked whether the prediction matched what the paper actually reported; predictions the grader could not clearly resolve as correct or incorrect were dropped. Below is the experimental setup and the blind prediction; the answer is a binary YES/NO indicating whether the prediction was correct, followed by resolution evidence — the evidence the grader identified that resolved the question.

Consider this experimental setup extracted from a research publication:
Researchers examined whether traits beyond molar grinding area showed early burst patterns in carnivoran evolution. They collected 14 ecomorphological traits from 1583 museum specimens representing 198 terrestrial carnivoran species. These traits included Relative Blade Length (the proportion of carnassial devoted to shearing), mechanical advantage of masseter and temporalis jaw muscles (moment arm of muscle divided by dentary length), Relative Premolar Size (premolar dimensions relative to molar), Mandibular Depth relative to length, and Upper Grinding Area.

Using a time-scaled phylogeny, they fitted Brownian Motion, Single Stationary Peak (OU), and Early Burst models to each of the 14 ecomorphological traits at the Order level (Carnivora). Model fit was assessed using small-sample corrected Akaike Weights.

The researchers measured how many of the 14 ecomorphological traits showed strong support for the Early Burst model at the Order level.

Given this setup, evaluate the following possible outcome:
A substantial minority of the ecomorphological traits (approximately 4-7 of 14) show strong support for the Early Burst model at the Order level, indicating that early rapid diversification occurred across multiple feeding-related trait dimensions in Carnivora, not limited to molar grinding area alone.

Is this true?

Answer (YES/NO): NO